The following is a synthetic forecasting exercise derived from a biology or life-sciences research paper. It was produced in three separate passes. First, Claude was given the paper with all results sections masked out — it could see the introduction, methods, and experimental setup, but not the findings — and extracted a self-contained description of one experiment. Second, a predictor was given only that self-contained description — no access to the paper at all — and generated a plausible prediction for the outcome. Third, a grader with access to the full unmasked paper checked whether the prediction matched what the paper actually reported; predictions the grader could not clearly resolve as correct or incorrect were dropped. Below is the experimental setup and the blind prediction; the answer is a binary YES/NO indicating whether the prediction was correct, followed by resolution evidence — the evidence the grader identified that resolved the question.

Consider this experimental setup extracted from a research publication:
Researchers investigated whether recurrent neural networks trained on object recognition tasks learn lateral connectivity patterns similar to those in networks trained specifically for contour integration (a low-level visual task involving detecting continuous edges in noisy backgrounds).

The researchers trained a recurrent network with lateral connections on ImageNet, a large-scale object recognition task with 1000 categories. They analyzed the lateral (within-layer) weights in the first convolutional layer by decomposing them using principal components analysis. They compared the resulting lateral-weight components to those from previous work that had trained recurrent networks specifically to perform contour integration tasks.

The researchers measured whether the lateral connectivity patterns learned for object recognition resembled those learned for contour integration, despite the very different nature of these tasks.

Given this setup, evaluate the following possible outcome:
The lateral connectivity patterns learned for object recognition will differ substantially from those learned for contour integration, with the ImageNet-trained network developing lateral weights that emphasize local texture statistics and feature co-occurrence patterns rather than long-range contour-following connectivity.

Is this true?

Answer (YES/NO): NO